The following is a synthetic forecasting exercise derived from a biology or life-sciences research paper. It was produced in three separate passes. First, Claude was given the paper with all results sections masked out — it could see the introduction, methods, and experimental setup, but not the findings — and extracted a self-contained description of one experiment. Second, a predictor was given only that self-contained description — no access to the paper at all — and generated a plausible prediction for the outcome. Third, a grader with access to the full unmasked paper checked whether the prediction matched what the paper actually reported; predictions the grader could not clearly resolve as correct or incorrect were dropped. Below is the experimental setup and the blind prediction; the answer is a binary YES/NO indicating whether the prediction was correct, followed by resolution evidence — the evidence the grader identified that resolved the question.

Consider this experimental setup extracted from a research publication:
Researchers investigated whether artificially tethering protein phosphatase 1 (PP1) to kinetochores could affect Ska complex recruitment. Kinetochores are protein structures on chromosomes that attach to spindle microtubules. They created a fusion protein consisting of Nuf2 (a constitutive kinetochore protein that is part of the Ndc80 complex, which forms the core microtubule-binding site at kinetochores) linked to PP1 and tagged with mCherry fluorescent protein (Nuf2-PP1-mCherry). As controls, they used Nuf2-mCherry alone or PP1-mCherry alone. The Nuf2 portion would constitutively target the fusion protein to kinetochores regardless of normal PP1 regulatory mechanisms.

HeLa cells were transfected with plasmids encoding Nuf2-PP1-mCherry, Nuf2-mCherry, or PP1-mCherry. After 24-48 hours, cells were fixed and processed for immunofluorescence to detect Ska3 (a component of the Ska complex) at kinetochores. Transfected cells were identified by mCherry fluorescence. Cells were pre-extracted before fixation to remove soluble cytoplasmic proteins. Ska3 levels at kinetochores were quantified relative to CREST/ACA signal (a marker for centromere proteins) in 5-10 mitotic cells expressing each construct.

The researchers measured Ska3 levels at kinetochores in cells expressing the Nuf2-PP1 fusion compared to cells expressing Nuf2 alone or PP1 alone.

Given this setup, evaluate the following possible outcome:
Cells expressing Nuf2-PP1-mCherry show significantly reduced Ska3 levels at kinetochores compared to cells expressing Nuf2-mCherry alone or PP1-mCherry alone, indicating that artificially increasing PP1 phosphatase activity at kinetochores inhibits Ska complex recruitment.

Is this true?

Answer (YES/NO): NO